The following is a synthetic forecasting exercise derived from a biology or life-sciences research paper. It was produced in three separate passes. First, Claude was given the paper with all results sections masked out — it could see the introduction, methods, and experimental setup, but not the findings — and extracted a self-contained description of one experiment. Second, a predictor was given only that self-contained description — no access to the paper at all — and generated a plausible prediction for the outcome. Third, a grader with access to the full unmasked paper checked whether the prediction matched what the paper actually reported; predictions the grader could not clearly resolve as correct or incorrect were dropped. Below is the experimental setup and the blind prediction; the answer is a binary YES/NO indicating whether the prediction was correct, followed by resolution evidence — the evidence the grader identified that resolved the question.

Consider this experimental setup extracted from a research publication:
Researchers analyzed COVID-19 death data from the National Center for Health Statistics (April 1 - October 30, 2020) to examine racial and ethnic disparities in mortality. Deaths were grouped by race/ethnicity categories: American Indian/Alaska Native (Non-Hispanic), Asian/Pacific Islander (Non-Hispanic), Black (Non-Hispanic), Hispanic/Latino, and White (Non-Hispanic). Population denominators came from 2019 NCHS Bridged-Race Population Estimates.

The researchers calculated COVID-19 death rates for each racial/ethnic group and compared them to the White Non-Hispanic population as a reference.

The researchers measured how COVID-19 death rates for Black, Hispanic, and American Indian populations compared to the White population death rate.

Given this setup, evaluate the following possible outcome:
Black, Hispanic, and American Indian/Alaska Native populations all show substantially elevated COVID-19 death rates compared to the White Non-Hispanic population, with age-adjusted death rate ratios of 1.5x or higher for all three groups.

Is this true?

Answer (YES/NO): NO